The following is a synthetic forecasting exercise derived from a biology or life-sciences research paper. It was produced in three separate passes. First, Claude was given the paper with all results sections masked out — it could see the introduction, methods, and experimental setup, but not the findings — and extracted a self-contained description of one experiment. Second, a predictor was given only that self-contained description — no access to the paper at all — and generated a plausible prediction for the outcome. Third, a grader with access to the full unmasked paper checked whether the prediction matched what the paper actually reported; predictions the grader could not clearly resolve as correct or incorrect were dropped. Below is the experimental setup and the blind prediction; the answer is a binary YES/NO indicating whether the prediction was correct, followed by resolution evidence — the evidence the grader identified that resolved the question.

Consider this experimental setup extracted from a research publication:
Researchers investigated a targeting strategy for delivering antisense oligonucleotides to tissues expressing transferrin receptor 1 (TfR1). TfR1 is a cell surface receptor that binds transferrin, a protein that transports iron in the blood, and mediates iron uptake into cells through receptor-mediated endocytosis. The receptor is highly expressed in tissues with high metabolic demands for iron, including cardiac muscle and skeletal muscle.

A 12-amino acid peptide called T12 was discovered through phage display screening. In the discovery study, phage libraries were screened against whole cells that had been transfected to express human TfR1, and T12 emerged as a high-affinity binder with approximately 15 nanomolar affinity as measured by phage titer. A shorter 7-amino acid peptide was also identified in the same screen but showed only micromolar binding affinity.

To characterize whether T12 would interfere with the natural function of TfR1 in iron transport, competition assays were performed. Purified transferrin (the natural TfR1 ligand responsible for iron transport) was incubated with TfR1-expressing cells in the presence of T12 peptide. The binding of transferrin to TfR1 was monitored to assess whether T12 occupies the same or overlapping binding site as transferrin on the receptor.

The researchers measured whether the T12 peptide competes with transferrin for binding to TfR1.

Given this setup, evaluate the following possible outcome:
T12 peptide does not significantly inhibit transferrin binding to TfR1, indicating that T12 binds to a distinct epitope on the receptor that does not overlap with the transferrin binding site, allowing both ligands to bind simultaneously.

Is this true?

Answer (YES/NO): YES